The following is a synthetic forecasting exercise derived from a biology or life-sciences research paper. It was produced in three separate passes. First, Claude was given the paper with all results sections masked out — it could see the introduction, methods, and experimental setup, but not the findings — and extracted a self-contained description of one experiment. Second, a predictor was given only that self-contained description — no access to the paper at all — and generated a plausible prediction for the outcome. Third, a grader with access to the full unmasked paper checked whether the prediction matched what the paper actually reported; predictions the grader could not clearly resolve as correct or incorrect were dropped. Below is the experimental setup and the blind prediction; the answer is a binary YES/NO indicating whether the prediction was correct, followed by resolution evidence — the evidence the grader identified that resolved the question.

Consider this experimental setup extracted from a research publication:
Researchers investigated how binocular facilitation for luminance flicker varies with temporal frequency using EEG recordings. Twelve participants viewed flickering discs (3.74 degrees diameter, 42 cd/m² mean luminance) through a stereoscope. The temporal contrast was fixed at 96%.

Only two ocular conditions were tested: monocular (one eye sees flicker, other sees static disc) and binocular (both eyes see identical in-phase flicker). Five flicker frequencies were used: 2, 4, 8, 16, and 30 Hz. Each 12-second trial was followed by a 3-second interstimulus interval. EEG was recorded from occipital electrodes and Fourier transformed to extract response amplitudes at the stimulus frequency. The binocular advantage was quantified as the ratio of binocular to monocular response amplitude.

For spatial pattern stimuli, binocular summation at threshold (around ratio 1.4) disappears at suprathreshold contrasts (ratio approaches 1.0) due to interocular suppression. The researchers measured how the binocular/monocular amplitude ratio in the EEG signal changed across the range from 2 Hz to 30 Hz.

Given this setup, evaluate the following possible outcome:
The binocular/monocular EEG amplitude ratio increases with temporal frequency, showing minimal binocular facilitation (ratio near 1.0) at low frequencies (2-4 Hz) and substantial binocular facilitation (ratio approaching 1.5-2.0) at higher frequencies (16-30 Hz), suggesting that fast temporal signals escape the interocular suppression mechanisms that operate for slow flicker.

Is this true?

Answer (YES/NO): NO